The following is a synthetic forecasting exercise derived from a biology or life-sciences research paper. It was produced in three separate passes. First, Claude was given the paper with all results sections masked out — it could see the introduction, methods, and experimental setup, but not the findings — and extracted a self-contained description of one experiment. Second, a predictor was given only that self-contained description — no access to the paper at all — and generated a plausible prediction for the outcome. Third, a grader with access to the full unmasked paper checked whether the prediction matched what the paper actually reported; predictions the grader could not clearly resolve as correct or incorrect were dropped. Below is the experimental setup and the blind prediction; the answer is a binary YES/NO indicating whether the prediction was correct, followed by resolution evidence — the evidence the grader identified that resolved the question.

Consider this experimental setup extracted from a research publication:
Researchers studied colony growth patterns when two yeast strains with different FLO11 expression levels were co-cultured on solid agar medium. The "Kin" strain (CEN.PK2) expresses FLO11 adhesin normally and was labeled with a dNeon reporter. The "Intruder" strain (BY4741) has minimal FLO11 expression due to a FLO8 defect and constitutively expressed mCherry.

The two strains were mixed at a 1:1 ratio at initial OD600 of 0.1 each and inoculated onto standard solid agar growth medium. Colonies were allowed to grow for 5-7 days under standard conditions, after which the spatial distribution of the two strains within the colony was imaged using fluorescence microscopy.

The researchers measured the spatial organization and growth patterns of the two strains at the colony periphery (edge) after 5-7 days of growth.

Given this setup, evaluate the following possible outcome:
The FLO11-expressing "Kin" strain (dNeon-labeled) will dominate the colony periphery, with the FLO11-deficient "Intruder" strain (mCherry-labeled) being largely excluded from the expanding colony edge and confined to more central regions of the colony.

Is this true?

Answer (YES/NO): NO